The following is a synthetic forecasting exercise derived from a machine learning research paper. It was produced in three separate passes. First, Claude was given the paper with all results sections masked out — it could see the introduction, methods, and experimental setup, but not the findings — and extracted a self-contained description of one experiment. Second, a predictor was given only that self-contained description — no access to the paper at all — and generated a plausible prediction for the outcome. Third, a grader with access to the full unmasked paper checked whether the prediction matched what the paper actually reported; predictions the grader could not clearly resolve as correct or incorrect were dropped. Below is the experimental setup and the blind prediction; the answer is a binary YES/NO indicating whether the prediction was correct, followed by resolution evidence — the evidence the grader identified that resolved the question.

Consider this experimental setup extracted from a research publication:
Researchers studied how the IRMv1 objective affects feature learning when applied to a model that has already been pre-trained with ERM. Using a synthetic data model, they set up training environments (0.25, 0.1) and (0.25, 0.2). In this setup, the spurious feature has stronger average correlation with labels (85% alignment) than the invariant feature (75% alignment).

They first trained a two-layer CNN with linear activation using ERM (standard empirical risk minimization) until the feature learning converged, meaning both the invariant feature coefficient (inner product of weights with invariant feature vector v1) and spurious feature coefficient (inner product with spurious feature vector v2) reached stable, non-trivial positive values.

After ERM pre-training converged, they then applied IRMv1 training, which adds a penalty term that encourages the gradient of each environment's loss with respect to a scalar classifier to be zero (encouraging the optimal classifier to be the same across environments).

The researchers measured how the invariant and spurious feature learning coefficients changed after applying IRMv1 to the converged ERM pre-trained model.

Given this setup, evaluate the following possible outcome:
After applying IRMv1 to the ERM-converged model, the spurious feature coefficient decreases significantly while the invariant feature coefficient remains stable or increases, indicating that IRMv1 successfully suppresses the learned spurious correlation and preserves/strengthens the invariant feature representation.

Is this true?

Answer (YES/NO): YES